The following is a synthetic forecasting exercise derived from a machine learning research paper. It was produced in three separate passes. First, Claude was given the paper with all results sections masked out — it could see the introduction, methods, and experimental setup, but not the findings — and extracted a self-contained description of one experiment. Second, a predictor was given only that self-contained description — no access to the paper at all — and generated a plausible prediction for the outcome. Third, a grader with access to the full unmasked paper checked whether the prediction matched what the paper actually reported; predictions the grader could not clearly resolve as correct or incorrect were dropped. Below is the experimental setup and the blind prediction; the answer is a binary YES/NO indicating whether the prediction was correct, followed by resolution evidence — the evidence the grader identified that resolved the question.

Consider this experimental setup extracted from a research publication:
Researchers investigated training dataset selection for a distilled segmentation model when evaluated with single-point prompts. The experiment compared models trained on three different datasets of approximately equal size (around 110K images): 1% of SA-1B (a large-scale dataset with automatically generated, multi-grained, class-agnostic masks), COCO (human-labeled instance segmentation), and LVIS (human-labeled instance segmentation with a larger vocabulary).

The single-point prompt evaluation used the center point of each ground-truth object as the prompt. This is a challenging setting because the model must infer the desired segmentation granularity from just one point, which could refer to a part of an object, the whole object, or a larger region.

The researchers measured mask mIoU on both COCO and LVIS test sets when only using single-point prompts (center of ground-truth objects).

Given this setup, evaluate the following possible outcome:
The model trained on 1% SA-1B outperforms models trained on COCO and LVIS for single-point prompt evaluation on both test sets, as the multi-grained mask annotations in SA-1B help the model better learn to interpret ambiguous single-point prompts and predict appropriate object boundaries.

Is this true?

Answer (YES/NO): NO